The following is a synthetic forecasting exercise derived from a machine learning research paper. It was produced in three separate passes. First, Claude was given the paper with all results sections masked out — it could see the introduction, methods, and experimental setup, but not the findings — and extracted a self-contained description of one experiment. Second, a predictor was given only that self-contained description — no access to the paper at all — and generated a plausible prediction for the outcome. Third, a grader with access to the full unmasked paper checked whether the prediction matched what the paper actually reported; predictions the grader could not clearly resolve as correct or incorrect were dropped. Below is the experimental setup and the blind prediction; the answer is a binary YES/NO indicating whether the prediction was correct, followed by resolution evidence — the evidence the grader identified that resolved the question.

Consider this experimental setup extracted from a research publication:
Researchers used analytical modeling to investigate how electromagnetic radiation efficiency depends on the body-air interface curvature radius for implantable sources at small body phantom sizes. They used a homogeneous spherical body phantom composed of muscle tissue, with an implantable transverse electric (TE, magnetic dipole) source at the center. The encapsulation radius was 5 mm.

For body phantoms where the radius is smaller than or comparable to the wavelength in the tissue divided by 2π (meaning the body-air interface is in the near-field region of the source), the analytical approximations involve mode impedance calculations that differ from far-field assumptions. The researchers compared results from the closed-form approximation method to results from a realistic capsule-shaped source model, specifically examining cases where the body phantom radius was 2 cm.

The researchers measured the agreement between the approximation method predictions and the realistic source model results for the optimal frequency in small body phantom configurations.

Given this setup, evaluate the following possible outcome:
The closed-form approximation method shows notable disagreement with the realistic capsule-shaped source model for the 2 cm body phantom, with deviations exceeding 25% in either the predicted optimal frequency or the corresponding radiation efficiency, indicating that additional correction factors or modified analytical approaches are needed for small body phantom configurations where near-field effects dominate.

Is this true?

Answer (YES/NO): NO